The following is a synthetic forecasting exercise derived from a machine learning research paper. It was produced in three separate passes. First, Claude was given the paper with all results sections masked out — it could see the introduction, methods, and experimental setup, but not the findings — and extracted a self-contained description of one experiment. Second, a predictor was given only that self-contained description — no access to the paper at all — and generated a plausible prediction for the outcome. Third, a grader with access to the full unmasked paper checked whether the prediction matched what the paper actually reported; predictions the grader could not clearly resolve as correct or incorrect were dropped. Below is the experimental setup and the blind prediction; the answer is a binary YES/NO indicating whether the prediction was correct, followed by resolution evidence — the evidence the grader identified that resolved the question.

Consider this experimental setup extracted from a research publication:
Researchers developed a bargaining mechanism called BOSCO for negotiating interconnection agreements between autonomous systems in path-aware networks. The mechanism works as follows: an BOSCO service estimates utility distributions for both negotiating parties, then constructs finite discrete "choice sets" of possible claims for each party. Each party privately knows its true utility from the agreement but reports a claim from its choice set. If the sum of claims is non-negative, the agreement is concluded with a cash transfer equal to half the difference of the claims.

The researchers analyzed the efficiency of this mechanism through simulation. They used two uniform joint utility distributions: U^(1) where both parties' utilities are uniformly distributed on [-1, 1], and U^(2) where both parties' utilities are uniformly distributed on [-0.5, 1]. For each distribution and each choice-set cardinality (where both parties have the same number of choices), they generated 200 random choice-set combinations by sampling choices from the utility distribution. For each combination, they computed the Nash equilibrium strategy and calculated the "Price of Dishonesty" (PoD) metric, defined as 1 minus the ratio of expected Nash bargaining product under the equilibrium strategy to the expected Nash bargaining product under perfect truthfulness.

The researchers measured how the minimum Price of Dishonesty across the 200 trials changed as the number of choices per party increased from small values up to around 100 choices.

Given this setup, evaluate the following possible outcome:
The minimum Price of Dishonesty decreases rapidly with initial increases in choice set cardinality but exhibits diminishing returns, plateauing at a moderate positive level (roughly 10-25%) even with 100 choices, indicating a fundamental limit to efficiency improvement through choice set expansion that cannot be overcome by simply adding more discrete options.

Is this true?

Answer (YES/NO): YES